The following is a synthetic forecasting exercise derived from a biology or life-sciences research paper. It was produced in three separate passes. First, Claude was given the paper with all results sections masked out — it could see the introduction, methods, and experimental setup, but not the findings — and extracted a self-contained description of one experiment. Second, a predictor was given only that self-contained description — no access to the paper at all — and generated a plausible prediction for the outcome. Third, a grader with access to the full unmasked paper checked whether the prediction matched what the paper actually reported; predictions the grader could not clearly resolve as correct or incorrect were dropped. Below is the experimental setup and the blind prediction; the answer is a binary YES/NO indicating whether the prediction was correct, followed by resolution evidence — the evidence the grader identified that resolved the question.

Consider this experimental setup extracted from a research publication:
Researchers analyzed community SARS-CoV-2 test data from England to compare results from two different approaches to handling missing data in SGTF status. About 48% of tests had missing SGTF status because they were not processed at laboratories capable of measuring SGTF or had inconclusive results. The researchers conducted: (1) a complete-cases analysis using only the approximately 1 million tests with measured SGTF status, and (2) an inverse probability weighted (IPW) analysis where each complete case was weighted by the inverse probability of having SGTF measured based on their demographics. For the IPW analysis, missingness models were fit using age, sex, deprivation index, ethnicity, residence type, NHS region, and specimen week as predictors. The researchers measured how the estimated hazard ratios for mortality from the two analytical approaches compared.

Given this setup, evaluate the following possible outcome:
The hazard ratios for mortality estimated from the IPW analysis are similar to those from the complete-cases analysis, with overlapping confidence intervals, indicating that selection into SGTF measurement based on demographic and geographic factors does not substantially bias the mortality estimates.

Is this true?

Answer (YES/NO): YES